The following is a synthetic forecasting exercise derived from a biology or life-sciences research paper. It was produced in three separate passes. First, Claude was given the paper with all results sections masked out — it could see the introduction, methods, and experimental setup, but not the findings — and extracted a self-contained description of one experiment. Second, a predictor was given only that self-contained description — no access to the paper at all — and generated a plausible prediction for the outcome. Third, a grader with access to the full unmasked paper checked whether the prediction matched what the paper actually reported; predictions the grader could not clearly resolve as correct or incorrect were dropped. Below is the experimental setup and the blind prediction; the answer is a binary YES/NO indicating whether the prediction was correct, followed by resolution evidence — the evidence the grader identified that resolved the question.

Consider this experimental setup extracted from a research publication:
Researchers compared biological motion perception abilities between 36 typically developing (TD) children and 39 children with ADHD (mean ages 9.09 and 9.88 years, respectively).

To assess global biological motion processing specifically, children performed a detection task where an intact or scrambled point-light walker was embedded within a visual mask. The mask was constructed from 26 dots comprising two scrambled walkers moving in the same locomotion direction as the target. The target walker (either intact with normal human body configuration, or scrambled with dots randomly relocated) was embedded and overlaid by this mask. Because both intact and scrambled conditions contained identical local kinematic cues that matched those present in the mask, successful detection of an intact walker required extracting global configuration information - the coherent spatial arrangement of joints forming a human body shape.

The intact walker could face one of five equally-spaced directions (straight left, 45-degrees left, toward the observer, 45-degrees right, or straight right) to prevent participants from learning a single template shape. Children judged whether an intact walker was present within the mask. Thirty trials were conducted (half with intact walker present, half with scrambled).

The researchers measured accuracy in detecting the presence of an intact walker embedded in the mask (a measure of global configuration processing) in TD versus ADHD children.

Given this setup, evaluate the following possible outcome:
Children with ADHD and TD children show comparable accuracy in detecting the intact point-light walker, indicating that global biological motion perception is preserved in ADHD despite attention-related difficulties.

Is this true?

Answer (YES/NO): NO